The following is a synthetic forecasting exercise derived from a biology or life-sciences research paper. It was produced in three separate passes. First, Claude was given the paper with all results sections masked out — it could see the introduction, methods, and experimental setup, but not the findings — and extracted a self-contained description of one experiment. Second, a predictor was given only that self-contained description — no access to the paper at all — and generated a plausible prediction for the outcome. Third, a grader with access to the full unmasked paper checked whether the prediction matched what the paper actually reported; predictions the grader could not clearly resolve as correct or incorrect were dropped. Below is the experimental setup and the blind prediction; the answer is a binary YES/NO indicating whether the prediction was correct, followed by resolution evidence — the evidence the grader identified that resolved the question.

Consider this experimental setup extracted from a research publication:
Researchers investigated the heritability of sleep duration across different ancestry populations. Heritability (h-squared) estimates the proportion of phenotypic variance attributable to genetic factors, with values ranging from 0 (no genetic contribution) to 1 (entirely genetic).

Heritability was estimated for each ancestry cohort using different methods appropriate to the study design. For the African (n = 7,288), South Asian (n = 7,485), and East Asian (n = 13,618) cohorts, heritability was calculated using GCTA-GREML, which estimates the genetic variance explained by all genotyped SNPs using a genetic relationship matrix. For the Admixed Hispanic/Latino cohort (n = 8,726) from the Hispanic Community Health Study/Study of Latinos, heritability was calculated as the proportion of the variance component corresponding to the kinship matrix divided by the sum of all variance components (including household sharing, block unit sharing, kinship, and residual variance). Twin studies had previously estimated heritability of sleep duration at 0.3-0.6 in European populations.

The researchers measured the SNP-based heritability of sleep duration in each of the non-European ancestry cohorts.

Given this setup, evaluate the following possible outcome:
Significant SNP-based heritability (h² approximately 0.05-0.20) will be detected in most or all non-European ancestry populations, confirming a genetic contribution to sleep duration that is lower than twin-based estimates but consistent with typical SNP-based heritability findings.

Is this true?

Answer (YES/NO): YES